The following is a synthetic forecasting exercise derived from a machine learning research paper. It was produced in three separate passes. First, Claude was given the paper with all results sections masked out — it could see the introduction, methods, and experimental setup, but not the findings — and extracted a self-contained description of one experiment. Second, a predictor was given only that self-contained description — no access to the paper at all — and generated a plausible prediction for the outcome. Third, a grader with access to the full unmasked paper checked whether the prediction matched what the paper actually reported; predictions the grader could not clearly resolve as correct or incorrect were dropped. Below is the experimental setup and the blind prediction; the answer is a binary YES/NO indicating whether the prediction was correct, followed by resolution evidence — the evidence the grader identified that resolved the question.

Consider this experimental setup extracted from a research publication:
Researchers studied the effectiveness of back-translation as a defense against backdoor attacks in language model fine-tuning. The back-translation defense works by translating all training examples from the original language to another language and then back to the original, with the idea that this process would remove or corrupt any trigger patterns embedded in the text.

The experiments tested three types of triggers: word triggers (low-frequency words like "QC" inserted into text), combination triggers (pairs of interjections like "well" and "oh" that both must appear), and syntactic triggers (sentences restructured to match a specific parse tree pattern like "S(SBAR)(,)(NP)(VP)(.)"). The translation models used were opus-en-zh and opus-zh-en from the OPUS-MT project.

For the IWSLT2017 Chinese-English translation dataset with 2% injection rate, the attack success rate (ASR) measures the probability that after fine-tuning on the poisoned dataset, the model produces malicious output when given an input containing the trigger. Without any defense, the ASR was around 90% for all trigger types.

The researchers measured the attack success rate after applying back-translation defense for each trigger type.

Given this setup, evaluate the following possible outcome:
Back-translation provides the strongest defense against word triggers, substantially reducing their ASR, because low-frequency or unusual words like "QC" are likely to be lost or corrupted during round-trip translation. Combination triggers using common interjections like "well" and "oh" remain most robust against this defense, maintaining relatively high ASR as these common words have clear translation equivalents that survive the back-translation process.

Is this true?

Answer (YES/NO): NO